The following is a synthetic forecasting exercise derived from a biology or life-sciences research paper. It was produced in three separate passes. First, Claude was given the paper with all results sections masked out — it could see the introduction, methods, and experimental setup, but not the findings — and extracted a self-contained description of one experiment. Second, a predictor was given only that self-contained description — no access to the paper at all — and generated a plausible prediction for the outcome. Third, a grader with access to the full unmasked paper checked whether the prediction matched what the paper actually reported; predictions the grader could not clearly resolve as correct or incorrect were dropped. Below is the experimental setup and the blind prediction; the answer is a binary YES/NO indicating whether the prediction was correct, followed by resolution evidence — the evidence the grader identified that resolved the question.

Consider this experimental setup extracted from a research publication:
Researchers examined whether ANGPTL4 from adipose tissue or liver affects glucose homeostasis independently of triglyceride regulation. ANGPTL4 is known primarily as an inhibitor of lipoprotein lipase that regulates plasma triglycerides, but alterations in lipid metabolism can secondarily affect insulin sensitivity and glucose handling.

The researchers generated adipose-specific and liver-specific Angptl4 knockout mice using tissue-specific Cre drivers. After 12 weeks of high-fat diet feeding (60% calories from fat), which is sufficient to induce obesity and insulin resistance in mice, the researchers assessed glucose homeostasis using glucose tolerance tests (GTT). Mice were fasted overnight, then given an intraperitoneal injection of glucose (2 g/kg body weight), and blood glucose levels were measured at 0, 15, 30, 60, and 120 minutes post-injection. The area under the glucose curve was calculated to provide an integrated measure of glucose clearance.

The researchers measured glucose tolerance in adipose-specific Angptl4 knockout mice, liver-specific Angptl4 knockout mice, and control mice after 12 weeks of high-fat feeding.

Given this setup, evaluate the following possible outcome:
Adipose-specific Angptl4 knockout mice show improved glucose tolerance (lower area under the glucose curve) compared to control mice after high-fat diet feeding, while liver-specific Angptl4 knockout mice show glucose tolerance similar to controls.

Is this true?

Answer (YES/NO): YES